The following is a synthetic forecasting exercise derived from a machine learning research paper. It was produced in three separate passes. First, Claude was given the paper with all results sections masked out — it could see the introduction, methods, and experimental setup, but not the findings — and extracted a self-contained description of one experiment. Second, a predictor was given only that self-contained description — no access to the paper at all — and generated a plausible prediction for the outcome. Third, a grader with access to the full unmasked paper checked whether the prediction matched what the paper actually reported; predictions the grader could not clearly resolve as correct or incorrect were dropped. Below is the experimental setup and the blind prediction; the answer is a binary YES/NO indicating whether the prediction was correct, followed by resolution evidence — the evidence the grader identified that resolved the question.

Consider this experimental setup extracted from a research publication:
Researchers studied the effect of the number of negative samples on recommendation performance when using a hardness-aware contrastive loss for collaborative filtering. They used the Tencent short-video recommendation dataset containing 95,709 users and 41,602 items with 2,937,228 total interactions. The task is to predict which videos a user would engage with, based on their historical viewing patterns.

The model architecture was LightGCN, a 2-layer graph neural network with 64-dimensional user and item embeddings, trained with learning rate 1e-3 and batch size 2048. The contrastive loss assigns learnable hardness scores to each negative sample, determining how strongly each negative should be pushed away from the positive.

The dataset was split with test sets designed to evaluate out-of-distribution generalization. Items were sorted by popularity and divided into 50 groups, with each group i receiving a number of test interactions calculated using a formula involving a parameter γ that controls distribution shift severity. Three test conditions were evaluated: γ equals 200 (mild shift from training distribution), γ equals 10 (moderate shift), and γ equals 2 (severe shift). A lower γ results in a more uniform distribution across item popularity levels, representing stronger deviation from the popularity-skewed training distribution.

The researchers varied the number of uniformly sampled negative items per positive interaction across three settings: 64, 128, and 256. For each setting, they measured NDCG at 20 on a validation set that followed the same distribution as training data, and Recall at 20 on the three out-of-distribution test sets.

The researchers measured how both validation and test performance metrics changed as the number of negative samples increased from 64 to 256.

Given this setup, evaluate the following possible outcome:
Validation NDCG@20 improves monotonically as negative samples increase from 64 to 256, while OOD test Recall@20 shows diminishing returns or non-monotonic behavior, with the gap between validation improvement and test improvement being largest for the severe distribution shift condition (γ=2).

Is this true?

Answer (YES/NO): NO